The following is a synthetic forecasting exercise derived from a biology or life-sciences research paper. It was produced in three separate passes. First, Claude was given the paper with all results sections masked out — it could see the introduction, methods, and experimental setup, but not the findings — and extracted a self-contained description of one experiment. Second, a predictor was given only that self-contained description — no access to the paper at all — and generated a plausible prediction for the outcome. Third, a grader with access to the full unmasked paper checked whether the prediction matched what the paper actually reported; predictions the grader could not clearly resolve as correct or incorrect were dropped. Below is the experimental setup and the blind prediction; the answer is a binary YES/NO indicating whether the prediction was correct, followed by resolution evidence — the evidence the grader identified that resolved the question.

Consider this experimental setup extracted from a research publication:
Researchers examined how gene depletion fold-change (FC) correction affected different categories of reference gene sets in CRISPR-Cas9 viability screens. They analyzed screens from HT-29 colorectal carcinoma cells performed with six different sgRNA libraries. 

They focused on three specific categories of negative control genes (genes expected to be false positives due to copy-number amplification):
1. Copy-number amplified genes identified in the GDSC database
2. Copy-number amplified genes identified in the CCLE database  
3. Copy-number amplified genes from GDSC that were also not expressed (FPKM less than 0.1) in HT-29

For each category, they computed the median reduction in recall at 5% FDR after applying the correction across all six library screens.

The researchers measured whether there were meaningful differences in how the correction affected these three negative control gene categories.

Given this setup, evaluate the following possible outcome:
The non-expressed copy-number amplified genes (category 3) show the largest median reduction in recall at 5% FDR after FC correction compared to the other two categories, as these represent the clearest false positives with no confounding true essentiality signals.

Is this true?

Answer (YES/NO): NO